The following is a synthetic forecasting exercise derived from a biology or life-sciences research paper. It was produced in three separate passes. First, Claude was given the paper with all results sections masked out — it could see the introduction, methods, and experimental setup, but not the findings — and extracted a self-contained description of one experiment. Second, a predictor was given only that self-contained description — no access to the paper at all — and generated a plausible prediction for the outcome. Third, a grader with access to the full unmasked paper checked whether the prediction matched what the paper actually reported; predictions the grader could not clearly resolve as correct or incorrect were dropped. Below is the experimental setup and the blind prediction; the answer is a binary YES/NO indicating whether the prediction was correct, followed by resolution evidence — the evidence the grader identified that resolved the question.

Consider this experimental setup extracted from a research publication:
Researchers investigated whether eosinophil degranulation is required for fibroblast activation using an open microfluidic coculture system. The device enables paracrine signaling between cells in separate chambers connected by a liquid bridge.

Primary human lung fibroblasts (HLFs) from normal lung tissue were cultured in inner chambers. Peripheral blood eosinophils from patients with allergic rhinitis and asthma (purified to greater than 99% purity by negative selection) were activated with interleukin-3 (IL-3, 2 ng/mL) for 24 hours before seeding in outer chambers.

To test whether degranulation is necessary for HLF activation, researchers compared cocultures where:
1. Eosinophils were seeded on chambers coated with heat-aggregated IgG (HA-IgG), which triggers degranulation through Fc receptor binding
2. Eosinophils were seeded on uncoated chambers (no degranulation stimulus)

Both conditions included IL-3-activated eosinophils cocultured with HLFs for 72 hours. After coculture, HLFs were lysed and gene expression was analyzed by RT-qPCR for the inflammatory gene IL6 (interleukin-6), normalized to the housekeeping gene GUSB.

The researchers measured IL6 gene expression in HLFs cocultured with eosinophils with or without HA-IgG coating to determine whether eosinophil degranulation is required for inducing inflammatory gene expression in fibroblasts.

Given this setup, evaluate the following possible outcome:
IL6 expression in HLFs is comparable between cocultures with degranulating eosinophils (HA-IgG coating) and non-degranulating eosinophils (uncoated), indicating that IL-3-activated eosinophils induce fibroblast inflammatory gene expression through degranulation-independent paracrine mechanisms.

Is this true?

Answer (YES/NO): NO